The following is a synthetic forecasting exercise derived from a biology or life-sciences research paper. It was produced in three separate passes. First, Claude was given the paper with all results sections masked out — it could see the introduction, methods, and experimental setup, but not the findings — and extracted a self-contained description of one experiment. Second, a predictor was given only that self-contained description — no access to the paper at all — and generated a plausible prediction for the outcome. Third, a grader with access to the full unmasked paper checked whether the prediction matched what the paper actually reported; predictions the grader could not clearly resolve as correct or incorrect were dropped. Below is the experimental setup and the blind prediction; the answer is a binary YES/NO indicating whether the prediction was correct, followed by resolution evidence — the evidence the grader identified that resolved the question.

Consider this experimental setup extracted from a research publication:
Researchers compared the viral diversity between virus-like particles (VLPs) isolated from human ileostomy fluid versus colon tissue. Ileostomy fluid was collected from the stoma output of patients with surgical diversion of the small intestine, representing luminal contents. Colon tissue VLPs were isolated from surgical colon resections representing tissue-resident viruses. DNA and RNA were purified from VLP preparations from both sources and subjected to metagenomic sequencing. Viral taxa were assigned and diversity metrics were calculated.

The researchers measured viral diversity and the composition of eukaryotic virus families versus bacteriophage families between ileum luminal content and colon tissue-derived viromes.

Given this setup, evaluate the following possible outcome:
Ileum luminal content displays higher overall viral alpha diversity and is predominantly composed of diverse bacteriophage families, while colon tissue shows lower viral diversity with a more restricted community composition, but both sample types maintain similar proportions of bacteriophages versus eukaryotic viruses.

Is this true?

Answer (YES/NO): NO